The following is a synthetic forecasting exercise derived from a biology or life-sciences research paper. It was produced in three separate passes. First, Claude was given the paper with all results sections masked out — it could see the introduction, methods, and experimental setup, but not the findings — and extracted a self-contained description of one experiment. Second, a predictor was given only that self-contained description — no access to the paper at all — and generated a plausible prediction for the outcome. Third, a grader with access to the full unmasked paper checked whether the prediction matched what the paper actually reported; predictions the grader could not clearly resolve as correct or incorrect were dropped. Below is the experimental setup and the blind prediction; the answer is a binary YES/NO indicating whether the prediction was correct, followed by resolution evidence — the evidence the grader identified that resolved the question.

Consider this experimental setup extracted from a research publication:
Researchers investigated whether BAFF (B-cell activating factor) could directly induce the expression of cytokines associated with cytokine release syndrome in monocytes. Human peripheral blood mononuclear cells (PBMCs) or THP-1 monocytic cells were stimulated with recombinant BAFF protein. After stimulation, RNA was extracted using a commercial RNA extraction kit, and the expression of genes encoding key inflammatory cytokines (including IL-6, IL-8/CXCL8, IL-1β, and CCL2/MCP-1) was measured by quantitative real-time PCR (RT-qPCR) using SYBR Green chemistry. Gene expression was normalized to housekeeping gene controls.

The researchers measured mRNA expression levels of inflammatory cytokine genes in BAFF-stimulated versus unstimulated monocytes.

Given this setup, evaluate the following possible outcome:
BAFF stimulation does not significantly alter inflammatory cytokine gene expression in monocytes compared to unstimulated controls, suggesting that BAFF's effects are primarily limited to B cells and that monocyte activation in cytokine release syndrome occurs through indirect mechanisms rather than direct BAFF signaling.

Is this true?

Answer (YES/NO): NO